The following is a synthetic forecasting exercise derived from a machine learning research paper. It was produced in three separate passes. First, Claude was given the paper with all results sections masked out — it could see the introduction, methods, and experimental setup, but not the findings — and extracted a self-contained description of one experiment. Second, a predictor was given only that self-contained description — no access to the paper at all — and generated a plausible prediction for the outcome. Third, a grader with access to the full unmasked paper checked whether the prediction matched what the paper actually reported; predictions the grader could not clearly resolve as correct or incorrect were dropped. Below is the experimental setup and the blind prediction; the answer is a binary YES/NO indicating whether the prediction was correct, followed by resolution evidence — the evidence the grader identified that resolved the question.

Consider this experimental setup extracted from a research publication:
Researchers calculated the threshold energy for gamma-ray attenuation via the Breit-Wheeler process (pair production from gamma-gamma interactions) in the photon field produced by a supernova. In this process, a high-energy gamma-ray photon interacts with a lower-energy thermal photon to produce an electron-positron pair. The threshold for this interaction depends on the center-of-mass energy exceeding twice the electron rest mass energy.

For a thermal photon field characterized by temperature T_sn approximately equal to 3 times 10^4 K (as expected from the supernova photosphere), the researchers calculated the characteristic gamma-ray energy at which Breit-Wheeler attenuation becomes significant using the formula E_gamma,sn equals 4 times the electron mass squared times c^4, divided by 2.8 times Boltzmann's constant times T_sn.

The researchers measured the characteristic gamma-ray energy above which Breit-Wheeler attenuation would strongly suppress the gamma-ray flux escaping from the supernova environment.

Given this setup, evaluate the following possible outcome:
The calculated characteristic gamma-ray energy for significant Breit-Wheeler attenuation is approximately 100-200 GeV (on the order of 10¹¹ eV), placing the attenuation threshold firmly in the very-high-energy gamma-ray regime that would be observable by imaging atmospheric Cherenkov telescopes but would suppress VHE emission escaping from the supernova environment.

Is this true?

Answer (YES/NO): NO